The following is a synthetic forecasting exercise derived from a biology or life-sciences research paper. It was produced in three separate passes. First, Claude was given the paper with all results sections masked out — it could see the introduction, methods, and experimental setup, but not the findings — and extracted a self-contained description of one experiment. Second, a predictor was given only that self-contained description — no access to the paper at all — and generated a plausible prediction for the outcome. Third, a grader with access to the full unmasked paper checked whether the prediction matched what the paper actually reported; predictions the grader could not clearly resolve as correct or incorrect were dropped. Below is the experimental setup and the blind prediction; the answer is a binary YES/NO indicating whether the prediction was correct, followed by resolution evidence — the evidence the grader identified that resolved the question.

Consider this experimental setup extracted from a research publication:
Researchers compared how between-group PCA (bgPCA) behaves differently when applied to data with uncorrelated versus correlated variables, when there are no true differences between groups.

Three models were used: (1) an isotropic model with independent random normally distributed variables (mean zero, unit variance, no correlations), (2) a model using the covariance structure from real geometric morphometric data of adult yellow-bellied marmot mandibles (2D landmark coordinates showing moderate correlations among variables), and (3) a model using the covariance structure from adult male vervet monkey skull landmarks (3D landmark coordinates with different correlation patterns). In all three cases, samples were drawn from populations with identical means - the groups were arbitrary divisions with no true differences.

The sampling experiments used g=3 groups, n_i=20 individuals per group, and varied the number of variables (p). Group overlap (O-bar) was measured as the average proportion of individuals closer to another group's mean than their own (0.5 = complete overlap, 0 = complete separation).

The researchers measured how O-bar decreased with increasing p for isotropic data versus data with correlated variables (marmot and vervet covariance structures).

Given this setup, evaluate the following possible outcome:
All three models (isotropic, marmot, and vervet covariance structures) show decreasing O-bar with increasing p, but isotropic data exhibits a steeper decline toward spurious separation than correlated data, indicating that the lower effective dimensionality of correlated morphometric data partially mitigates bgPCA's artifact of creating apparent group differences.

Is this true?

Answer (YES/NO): YES